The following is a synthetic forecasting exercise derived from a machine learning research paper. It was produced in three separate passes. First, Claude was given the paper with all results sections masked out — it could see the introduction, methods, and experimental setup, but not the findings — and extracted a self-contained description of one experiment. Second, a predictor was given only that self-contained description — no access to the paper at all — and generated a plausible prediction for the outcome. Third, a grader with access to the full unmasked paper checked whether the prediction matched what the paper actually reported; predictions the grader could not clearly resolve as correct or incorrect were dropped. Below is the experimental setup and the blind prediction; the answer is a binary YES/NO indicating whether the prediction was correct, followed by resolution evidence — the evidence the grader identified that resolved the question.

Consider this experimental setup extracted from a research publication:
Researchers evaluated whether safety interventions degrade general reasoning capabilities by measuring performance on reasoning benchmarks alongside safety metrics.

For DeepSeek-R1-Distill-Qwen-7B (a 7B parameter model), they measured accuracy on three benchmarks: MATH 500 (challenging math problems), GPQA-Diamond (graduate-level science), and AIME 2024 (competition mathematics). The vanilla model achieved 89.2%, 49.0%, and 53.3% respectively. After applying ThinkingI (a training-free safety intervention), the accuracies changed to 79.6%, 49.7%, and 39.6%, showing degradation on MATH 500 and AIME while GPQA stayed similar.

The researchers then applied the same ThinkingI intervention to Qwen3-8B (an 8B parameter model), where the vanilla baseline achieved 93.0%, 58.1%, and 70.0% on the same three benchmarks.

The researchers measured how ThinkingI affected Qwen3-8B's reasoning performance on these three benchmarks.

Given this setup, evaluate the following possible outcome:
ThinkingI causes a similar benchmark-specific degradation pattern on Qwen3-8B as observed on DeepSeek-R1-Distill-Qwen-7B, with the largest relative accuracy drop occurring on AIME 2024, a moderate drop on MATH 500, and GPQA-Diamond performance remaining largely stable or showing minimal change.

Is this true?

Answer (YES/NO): NO